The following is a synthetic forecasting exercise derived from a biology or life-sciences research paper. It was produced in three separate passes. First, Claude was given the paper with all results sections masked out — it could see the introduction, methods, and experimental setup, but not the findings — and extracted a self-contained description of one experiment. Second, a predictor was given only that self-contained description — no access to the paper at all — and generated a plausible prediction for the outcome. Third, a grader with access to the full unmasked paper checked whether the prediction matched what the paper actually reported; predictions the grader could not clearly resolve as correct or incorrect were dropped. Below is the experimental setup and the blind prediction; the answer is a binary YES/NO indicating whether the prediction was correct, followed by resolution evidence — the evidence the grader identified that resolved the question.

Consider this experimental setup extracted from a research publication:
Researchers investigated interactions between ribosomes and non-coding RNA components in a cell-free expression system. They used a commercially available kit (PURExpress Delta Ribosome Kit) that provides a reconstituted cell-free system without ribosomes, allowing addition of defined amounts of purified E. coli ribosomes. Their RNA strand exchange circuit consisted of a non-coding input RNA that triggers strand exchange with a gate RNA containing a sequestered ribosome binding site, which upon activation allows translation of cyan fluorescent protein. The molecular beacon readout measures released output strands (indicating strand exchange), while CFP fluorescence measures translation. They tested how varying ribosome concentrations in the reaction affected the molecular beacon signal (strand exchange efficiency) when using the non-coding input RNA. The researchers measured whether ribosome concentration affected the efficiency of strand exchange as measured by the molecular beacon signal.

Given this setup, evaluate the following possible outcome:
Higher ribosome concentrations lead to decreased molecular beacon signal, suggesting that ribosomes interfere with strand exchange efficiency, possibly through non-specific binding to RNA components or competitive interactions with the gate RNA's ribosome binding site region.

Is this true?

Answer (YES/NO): YES